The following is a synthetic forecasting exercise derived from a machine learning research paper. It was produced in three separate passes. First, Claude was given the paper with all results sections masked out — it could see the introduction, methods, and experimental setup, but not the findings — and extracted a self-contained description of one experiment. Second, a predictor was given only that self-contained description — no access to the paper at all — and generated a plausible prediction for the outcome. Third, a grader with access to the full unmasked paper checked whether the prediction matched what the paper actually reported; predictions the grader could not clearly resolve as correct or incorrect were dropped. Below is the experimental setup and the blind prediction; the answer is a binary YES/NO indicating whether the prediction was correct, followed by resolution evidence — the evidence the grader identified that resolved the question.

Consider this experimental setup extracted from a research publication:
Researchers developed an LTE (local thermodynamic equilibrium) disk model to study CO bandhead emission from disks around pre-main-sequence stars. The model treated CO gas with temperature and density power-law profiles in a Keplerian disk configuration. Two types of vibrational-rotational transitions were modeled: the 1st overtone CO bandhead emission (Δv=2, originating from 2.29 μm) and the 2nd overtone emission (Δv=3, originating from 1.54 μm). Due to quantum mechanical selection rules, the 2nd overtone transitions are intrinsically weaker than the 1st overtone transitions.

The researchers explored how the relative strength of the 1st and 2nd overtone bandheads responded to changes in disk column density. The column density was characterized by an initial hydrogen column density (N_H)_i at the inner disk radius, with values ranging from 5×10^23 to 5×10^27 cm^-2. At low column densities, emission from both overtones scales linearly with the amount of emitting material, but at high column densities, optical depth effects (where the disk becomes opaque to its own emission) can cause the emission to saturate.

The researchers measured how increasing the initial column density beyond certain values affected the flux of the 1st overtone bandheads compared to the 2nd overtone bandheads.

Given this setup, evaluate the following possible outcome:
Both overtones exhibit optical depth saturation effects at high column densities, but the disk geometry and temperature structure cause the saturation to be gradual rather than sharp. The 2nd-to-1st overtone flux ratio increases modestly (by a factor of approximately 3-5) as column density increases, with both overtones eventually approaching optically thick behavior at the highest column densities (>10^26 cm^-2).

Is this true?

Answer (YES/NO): NO